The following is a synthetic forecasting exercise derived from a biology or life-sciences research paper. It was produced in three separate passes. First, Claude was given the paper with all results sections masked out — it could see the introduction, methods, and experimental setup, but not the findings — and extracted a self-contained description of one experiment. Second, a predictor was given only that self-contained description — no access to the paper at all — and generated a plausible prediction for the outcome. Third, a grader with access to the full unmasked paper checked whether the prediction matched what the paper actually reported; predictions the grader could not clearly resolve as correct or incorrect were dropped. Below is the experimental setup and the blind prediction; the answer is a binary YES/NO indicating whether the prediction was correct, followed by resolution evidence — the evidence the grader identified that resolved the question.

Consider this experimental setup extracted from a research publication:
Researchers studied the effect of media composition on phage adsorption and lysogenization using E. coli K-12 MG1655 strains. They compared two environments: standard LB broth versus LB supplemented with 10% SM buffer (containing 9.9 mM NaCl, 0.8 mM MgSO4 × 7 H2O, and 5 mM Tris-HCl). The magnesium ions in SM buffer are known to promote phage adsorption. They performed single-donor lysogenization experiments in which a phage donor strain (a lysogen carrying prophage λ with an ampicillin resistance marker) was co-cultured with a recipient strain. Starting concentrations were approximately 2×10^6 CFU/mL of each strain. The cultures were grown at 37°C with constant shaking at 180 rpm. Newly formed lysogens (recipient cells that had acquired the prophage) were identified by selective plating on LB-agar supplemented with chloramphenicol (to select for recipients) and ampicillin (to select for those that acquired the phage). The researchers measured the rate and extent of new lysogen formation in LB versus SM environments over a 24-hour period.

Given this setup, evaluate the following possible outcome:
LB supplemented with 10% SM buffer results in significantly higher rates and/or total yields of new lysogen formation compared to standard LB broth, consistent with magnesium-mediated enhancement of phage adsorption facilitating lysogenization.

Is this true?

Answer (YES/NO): YES